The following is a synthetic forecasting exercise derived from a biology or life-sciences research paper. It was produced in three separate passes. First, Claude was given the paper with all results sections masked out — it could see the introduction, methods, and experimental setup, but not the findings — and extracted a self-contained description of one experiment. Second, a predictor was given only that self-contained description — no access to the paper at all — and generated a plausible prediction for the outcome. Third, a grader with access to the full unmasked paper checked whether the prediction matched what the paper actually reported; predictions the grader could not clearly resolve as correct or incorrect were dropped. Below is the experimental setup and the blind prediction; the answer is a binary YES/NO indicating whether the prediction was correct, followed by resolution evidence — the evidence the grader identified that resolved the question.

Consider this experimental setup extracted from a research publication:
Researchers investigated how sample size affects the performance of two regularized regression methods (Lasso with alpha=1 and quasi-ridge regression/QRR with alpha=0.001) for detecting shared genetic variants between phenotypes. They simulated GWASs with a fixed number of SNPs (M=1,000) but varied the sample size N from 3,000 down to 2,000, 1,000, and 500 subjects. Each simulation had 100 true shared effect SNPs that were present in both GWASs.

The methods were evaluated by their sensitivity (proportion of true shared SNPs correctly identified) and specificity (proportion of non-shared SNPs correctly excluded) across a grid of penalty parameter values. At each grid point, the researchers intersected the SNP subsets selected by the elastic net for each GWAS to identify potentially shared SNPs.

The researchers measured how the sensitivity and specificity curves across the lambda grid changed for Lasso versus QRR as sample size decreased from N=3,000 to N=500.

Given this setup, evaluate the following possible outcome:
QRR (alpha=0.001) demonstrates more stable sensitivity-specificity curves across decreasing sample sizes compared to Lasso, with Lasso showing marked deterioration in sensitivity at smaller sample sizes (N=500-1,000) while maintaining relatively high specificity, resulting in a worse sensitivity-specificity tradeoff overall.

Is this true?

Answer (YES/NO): YES